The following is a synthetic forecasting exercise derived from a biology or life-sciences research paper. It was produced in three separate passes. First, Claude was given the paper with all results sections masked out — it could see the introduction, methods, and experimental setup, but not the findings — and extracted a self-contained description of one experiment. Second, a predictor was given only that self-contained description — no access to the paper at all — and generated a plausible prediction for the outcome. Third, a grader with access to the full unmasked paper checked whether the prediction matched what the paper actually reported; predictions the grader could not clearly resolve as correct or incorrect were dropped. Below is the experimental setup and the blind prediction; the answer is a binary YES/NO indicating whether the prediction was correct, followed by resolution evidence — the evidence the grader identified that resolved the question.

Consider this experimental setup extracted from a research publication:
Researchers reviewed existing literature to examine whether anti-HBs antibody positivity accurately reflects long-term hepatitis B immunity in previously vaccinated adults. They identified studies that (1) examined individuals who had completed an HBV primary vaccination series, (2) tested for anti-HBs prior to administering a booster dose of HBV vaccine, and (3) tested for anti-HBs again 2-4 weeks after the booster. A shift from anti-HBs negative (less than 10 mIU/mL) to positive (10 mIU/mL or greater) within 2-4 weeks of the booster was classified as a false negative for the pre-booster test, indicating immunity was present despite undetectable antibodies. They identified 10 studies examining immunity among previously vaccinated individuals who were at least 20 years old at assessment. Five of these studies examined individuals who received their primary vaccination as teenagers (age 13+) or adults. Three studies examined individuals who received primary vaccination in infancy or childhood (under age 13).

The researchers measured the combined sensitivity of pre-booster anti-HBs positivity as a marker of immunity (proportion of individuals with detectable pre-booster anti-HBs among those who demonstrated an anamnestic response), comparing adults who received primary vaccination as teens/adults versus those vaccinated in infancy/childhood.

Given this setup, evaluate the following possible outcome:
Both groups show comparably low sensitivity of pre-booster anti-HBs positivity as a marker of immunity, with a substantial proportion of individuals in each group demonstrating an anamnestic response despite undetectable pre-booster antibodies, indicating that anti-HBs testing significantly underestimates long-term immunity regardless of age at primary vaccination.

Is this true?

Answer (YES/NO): NO